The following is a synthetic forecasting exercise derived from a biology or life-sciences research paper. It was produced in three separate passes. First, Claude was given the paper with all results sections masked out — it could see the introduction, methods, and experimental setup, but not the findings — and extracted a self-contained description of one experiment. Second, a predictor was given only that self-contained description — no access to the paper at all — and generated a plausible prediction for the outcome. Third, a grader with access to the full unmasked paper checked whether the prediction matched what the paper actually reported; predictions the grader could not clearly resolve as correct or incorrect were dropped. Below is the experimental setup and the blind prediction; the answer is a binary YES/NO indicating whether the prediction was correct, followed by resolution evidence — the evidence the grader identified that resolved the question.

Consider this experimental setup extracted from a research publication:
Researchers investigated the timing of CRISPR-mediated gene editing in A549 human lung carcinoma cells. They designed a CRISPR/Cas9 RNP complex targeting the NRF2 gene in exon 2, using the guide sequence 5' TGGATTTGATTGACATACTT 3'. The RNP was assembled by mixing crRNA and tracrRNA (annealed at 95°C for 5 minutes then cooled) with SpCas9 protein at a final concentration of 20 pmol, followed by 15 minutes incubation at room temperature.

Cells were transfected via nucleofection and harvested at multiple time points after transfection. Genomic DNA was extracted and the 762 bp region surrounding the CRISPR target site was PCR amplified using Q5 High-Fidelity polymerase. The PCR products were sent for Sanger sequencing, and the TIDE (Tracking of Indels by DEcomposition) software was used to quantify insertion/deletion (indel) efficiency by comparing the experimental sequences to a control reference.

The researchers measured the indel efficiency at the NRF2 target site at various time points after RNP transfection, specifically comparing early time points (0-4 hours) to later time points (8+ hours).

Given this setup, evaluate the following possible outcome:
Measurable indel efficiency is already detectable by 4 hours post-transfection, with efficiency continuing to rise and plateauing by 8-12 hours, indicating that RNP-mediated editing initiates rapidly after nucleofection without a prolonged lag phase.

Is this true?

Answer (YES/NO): NO